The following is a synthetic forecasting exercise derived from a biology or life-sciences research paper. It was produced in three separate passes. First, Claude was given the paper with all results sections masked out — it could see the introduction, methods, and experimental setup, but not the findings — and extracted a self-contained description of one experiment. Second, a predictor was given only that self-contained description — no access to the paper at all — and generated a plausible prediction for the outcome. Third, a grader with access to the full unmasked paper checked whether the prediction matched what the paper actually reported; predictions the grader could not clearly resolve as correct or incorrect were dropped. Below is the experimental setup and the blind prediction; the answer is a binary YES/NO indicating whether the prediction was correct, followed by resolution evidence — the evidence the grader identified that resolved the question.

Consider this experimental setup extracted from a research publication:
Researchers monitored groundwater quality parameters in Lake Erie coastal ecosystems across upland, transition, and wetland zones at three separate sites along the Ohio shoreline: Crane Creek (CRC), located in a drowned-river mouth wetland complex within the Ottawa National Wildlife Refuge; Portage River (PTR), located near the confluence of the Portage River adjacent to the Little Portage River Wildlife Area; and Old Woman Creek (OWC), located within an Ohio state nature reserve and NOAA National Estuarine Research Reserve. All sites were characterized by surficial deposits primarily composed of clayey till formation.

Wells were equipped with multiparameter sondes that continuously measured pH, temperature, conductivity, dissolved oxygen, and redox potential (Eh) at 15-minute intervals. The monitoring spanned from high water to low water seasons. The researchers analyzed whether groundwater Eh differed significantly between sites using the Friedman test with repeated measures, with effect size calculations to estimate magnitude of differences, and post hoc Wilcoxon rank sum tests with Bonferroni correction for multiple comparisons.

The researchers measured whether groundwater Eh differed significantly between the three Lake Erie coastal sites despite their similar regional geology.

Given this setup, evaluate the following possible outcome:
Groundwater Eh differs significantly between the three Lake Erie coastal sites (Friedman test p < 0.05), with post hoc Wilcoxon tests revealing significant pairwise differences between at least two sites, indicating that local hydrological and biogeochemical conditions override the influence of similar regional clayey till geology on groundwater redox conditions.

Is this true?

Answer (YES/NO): NO